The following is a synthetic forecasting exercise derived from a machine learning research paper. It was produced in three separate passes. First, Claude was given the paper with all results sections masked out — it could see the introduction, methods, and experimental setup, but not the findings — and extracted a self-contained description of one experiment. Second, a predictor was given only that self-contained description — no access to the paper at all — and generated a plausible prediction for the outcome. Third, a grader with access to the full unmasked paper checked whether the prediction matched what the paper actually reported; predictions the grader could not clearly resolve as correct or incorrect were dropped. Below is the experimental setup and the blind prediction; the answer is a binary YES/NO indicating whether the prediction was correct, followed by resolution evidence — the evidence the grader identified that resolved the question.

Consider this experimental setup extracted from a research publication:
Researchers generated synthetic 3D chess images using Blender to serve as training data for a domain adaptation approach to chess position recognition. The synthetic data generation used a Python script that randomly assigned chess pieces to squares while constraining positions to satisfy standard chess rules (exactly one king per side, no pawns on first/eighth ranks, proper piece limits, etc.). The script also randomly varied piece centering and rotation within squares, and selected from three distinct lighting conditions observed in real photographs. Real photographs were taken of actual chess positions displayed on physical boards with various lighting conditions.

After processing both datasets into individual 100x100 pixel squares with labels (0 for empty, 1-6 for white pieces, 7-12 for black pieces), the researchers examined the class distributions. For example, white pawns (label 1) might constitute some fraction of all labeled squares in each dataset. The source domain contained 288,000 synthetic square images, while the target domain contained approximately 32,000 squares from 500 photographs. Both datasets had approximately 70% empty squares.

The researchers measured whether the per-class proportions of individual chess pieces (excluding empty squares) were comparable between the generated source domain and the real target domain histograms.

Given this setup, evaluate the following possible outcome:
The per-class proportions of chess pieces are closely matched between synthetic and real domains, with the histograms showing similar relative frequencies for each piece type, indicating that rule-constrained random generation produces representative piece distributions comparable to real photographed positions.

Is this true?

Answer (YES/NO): YES